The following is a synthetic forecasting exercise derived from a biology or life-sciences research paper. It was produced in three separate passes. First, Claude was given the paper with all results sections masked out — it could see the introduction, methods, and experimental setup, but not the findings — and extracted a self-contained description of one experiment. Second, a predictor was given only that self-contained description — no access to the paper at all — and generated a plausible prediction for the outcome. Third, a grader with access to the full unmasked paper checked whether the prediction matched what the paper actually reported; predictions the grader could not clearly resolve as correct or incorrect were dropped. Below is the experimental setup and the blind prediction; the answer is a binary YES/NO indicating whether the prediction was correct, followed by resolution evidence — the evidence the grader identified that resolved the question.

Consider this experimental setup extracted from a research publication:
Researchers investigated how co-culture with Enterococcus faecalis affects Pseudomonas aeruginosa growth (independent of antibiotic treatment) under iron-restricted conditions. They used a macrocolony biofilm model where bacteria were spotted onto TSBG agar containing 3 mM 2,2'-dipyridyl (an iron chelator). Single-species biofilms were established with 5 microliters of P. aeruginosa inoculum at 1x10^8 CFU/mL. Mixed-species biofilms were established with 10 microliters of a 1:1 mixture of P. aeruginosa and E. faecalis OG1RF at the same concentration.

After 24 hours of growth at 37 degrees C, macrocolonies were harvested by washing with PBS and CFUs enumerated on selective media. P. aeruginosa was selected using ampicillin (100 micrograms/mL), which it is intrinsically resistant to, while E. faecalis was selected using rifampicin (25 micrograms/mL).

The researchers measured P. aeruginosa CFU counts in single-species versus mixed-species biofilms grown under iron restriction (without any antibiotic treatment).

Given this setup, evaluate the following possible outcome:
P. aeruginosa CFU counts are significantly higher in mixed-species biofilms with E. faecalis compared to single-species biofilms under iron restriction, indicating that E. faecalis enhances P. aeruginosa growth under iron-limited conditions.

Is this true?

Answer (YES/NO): NO